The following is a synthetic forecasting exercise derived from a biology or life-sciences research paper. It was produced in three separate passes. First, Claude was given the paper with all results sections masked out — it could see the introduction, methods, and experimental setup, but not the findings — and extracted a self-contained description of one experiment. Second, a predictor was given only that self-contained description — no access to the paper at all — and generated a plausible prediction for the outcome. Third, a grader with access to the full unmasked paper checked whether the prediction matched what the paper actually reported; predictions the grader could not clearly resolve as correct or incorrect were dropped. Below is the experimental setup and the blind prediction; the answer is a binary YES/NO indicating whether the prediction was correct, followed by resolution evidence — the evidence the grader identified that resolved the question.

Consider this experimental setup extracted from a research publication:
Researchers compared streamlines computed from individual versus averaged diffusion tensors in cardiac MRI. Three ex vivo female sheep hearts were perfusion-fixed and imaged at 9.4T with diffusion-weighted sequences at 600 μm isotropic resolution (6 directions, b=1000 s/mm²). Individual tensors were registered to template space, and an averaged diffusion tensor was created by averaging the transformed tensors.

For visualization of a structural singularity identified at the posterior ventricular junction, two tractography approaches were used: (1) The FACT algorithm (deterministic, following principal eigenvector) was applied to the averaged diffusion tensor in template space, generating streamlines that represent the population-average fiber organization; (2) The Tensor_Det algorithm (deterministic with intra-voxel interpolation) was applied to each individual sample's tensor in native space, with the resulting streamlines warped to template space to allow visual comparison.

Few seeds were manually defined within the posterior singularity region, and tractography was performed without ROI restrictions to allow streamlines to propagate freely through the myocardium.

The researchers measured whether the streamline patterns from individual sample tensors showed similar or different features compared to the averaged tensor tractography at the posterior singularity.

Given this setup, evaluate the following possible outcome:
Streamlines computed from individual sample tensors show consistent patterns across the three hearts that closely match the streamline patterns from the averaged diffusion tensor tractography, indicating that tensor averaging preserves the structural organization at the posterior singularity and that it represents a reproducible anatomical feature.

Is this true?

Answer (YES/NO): YES